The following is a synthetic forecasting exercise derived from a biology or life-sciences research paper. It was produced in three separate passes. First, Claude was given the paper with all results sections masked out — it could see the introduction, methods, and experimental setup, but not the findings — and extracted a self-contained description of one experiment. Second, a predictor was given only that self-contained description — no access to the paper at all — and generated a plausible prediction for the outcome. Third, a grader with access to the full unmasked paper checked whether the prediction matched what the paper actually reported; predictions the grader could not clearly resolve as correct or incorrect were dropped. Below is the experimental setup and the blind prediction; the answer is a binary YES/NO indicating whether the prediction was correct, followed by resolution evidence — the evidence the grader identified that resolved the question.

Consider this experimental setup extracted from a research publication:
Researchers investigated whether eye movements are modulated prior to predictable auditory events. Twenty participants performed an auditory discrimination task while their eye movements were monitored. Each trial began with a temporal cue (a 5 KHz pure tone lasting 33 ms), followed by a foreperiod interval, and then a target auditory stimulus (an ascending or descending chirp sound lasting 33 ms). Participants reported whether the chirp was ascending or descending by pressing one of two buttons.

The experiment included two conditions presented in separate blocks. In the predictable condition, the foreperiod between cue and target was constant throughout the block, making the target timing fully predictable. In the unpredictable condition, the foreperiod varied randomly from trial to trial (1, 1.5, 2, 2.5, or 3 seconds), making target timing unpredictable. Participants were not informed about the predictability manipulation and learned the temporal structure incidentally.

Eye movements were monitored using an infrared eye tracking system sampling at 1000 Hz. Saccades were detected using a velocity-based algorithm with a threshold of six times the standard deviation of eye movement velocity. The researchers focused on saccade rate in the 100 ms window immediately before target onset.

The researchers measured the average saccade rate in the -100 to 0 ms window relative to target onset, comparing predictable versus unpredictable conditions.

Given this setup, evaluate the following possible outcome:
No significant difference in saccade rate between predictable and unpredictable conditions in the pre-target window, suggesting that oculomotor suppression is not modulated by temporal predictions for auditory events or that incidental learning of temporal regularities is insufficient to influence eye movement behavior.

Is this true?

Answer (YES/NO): NO